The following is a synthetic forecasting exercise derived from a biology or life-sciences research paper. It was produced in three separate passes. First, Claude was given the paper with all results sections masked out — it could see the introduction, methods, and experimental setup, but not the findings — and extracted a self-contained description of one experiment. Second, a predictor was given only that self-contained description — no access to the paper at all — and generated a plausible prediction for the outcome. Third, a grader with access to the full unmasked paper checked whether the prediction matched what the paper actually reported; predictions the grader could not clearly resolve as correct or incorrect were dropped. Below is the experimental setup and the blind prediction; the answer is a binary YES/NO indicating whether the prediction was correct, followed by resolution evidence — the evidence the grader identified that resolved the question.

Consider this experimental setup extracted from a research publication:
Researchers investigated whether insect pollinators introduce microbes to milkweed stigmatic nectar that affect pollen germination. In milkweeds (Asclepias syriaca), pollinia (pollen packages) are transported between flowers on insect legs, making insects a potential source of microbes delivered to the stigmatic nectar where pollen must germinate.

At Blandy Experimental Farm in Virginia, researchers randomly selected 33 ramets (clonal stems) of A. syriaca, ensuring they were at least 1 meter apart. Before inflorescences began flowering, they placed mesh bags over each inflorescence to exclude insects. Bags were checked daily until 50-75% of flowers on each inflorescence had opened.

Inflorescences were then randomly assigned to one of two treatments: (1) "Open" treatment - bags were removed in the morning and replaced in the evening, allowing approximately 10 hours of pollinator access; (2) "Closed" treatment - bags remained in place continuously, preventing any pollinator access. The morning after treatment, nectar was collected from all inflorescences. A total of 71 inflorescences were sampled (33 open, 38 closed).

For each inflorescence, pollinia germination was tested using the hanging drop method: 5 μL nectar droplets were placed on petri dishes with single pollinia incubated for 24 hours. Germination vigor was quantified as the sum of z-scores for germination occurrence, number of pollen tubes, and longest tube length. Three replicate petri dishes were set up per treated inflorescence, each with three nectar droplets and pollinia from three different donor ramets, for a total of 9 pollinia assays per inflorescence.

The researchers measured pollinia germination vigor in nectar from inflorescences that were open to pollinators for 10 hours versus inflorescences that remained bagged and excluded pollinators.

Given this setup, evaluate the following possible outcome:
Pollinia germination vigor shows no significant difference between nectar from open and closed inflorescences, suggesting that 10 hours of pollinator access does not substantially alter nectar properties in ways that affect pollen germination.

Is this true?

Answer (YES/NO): NO